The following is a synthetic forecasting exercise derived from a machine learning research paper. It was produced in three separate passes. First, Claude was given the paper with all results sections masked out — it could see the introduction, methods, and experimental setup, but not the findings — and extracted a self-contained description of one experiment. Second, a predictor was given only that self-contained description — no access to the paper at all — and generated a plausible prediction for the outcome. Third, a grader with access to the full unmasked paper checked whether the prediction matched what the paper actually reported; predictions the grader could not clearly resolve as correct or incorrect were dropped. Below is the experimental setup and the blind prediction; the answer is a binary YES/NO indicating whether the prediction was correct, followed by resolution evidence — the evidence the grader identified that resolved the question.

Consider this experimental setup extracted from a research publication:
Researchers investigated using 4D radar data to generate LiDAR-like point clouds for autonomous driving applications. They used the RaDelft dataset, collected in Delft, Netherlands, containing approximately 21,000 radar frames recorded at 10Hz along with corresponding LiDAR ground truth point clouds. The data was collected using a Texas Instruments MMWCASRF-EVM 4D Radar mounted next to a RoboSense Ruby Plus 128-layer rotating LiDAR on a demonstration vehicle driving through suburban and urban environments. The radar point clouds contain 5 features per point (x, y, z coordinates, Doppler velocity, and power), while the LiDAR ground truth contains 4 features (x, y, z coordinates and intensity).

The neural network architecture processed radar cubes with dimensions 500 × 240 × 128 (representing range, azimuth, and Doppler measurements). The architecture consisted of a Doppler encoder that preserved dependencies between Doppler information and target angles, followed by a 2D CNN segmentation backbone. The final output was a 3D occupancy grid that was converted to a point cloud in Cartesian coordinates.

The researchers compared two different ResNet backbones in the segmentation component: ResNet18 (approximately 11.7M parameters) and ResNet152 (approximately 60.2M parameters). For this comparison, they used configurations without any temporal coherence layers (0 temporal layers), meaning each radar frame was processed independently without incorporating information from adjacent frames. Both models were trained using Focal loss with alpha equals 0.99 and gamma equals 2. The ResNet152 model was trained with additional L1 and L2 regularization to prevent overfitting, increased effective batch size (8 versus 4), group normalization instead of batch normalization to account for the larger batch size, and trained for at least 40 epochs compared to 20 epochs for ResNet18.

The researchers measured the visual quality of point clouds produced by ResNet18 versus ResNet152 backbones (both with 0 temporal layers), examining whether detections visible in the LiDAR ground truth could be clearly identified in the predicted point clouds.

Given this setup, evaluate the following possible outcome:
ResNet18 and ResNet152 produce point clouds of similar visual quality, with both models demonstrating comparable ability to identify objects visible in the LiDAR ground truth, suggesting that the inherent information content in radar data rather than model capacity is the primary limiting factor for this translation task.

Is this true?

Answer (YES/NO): NO